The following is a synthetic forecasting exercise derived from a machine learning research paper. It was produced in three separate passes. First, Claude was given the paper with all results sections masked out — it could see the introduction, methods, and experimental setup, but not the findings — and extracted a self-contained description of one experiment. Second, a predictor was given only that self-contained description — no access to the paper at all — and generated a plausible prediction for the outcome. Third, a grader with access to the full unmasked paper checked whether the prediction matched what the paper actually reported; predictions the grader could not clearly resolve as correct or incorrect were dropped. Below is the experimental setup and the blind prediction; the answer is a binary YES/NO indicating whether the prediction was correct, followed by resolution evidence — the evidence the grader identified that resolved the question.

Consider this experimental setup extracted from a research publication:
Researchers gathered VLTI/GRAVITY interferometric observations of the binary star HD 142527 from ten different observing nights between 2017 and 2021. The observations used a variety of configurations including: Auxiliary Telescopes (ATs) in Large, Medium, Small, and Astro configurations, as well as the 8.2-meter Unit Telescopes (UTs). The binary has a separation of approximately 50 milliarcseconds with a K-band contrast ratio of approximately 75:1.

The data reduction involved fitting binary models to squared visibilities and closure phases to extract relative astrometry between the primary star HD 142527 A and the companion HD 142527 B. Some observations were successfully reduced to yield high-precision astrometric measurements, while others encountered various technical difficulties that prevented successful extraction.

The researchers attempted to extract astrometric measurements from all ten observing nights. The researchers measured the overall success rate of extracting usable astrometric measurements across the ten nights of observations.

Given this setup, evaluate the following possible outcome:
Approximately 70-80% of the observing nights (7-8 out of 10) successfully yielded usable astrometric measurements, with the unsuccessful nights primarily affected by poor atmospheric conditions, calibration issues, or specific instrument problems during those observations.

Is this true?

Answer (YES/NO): NO